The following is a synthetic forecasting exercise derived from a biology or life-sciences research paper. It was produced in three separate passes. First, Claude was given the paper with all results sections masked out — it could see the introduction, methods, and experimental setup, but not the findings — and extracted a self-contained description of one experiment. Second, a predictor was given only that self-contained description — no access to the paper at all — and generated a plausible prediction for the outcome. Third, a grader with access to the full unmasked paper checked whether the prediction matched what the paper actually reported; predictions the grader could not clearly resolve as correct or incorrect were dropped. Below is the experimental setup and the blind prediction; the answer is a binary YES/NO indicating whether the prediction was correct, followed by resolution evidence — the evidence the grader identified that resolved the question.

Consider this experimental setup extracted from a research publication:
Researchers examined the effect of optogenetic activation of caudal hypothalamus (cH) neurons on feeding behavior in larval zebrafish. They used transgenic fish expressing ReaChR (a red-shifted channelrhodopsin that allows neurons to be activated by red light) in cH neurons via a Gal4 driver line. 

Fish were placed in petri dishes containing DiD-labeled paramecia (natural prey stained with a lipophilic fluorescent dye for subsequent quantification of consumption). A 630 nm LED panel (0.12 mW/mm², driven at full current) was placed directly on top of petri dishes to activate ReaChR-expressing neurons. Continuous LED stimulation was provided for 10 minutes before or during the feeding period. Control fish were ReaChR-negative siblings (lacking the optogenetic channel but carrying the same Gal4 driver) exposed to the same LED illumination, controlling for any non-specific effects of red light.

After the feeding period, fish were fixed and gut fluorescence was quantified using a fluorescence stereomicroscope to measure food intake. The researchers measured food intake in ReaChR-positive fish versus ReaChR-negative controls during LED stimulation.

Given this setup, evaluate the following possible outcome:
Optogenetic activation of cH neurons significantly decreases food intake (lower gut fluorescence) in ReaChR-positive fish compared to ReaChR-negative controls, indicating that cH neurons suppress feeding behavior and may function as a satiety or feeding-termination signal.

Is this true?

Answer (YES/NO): NO